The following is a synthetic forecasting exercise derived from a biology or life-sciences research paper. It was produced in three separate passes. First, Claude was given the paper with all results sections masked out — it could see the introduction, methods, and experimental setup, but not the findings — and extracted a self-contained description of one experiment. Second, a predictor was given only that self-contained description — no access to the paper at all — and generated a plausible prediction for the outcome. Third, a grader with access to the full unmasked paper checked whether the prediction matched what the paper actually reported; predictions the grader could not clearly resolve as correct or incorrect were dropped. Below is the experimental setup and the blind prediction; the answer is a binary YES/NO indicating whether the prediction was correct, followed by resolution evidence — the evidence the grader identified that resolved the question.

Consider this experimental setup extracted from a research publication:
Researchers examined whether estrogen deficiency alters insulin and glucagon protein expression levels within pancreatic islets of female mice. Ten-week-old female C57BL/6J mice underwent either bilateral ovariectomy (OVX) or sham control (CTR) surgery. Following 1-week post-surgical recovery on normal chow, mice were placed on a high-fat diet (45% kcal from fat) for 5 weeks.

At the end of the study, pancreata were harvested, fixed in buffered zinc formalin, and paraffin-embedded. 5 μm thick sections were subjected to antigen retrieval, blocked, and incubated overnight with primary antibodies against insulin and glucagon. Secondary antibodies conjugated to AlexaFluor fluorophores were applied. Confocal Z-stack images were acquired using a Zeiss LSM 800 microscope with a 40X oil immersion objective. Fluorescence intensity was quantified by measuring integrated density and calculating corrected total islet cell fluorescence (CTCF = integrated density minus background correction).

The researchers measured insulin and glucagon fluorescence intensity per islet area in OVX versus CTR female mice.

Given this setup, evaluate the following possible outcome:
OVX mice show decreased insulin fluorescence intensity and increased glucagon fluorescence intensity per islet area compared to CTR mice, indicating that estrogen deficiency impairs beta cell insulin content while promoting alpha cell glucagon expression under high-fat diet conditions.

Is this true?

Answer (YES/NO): NO